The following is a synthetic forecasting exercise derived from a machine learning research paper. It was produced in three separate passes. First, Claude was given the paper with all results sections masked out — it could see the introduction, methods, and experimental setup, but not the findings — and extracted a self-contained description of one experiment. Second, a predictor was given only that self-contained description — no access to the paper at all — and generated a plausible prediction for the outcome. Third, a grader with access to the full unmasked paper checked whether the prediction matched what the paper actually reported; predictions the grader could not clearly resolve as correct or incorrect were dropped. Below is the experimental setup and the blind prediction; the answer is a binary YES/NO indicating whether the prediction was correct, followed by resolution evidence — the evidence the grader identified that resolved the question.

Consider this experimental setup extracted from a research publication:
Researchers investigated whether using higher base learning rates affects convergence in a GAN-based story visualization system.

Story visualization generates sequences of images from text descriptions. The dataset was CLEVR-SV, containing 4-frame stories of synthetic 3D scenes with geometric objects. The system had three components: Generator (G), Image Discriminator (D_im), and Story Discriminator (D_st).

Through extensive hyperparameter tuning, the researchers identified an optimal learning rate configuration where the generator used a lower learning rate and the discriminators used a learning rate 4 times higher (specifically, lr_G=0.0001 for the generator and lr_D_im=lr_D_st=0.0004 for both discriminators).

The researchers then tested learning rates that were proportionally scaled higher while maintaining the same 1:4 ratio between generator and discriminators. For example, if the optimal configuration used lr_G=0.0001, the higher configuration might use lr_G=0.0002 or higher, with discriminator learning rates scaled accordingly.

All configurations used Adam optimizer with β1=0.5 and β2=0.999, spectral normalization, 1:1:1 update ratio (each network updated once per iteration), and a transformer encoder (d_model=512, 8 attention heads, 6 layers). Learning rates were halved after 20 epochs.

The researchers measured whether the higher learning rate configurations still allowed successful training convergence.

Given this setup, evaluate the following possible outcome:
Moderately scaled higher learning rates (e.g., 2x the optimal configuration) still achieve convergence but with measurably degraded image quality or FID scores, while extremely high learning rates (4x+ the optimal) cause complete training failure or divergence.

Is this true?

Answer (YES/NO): NO